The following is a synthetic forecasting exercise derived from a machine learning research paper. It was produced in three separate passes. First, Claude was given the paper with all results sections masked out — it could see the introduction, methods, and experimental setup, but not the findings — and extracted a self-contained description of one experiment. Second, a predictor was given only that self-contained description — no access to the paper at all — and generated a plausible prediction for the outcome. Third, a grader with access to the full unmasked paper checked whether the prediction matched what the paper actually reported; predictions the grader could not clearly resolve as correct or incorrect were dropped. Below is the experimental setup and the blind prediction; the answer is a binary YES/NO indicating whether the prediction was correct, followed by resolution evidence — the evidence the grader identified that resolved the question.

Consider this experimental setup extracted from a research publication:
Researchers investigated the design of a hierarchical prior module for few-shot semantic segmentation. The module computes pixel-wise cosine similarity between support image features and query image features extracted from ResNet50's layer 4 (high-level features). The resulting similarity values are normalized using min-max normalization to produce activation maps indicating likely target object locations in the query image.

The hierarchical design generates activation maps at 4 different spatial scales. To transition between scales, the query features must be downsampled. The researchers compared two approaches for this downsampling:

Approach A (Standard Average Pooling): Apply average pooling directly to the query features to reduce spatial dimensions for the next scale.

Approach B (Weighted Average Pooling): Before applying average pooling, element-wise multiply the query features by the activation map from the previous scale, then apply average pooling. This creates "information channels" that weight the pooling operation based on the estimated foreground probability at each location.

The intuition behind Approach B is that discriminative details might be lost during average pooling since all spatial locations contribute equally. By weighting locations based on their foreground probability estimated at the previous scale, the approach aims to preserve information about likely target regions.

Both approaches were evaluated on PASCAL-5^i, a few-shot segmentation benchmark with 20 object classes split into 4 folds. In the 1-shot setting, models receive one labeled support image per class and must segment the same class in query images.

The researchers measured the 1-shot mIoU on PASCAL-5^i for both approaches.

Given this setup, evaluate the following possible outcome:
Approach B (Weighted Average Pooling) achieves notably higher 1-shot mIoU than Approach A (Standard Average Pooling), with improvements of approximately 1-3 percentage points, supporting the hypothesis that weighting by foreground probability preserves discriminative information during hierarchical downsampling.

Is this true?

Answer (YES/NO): NO